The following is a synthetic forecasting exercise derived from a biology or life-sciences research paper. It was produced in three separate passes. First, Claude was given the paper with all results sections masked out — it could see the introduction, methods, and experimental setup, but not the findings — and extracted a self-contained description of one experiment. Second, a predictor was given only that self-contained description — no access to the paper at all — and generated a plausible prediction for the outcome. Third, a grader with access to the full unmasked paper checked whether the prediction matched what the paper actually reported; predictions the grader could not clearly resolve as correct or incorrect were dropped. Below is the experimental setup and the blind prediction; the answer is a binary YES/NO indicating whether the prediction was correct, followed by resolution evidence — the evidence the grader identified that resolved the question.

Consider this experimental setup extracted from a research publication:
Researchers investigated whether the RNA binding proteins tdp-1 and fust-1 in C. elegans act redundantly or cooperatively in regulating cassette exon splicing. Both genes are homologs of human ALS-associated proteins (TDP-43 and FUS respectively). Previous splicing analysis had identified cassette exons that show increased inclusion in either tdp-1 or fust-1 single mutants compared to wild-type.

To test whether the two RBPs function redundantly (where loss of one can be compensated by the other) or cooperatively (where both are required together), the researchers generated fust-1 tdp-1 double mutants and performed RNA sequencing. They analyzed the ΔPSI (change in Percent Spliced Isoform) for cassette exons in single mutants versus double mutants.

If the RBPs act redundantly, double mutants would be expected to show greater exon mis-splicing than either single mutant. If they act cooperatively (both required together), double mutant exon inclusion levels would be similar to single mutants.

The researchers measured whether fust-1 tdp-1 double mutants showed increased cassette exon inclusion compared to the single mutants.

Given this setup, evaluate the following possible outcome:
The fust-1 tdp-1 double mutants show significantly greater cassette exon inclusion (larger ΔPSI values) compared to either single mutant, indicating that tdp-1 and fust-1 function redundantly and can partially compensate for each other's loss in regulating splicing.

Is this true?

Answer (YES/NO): NO